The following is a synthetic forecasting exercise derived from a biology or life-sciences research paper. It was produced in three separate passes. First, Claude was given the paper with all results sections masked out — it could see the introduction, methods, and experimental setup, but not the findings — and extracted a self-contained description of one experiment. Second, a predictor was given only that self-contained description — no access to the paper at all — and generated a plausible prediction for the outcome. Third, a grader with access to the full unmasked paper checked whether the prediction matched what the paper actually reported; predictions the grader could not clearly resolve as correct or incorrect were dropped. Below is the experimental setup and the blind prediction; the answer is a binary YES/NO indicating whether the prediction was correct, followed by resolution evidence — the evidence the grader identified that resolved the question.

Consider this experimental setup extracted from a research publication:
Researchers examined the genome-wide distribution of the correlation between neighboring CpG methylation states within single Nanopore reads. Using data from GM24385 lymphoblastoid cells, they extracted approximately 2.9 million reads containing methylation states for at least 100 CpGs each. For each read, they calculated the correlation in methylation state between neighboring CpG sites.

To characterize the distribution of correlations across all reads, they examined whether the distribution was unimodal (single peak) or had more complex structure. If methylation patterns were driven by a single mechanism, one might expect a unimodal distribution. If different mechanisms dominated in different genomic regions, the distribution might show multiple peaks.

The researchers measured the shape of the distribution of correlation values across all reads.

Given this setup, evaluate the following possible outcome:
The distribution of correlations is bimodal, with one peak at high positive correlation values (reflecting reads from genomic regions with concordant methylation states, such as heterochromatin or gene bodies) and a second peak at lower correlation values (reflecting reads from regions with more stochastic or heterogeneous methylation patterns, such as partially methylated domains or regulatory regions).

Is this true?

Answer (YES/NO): NO